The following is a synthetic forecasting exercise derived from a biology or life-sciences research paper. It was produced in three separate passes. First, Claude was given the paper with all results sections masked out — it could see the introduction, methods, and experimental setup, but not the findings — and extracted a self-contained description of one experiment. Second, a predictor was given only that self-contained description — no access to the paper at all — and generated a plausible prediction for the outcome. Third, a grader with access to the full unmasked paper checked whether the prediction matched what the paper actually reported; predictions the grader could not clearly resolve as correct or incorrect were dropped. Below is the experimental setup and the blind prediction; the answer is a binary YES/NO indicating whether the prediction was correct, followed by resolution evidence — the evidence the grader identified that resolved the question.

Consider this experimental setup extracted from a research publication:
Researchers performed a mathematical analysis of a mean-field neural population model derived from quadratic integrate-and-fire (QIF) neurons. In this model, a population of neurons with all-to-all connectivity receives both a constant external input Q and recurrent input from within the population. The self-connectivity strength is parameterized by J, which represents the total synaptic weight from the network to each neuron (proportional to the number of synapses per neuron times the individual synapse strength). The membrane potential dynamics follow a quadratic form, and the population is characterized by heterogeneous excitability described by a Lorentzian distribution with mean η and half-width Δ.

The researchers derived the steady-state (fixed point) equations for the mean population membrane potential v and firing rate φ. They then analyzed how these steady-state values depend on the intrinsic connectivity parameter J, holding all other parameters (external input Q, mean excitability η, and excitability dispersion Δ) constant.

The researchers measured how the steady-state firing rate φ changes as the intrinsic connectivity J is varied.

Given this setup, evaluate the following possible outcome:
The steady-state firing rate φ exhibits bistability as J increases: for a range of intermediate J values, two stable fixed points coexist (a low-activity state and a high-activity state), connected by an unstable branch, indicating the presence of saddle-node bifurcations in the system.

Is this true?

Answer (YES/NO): NO